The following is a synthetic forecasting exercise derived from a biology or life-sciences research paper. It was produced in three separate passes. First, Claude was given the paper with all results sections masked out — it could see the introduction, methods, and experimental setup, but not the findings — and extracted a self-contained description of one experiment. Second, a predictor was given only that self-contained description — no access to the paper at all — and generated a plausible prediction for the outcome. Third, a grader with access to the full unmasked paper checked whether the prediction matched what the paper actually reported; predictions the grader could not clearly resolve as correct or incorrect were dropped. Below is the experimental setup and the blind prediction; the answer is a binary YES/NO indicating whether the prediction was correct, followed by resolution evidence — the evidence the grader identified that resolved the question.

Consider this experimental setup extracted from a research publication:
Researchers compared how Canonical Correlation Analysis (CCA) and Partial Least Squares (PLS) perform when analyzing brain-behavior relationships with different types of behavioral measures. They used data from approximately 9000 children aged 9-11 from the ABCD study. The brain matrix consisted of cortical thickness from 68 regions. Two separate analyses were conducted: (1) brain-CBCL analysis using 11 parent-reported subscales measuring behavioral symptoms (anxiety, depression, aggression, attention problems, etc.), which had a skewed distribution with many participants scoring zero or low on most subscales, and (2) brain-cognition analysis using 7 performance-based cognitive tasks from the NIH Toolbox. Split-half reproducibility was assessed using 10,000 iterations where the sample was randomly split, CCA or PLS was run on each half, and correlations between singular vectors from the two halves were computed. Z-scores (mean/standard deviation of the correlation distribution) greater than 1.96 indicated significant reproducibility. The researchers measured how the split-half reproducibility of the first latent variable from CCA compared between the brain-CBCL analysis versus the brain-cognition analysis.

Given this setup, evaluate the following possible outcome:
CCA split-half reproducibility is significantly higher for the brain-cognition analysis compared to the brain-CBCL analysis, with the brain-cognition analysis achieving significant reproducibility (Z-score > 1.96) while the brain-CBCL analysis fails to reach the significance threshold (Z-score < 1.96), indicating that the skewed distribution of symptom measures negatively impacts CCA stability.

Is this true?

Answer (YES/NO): YES